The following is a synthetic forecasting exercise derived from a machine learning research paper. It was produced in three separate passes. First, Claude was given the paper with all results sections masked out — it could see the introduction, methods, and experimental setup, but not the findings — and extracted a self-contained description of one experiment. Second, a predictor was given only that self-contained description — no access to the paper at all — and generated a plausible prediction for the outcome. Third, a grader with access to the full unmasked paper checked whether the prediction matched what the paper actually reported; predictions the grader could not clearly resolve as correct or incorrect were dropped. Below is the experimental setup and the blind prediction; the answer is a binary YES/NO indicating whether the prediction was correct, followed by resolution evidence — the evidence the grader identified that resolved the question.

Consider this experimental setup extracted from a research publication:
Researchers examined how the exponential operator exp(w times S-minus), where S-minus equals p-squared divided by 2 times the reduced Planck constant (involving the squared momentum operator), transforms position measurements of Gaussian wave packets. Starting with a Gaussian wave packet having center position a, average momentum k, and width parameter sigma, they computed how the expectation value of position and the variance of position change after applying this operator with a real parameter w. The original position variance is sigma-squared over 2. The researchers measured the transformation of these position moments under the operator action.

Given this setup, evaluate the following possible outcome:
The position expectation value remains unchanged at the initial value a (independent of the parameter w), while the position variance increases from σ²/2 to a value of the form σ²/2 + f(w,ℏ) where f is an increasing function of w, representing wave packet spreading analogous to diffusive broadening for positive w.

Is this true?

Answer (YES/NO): NO